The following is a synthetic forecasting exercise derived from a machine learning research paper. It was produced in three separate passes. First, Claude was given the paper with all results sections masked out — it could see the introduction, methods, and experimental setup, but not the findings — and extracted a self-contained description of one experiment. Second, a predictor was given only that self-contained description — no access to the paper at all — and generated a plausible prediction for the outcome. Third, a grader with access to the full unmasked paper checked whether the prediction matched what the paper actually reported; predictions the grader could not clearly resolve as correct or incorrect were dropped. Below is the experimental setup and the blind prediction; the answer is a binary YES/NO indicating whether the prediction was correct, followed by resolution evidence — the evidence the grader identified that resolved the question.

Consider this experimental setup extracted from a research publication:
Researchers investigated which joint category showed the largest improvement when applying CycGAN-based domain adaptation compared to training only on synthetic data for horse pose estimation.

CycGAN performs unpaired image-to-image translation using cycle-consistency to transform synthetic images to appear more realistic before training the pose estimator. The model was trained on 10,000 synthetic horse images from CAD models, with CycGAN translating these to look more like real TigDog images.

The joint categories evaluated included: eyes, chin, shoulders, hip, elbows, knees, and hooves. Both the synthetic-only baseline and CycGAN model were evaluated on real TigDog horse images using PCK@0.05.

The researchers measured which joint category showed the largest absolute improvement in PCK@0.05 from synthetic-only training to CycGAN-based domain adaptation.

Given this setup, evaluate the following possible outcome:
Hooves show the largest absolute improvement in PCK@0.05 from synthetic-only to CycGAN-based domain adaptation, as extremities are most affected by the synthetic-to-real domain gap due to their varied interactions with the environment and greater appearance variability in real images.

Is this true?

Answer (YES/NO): NO